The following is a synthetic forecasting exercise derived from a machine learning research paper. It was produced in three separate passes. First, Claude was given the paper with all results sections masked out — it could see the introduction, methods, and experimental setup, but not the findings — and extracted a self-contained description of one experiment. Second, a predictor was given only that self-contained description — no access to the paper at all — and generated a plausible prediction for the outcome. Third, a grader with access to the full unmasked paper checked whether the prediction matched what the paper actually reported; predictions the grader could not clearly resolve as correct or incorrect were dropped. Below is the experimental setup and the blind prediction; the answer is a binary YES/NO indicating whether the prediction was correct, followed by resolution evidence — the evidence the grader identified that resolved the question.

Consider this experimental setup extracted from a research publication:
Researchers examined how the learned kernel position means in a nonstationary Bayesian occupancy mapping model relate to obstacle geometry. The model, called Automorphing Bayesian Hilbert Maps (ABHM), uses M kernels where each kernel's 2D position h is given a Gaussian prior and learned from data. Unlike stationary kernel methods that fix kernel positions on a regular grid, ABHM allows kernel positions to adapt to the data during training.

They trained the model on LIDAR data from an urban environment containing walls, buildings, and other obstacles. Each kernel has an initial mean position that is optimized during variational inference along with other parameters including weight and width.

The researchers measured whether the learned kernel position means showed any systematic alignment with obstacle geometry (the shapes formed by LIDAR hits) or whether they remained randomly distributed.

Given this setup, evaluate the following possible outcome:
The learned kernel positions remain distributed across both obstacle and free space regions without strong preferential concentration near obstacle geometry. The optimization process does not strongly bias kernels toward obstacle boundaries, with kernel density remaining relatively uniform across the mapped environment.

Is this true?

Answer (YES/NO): NO